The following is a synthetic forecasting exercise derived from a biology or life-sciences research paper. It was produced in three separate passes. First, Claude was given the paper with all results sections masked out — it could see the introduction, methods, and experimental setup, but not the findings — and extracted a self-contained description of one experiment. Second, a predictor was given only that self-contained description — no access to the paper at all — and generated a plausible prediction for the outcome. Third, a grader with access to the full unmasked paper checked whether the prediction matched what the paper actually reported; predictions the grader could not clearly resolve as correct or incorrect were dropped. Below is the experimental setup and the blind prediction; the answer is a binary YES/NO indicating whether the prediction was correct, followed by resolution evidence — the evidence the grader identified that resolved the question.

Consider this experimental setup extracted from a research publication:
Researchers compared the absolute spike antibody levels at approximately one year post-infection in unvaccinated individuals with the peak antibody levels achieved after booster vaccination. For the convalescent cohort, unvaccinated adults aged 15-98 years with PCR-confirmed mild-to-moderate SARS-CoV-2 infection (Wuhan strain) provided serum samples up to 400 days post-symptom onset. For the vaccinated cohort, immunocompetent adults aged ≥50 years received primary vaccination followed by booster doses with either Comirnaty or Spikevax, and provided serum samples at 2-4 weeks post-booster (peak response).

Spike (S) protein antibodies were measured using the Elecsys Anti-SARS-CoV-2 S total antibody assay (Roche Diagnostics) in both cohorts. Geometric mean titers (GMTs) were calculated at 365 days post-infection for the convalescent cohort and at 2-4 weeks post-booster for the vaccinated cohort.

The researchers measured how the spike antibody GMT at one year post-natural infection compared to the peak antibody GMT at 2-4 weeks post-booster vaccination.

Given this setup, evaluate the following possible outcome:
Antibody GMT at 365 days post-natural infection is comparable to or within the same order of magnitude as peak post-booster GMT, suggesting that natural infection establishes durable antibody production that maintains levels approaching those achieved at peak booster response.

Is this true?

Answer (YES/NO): NO